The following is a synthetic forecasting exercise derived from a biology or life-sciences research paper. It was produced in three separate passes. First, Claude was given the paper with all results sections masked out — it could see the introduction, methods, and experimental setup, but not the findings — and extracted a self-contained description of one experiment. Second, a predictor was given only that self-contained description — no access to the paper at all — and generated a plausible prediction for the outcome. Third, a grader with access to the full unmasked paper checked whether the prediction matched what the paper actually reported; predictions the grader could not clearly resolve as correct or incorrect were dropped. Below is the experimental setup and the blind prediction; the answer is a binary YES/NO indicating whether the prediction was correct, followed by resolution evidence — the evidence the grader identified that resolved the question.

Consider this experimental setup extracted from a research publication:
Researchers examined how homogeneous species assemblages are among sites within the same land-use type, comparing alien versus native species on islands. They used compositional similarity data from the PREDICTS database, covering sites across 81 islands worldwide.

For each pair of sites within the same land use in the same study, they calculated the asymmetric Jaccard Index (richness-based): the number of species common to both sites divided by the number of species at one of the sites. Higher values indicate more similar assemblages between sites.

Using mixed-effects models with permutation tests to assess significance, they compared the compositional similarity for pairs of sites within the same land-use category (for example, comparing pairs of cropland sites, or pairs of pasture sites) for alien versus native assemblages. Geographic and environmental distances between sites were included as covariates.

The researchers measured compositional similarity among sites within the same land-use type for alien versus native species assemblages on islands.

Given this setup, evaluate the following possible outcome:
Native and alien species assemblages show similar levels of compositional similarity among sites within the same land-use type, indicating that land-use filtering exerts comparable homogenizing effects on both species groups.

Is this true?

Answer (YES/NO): NO